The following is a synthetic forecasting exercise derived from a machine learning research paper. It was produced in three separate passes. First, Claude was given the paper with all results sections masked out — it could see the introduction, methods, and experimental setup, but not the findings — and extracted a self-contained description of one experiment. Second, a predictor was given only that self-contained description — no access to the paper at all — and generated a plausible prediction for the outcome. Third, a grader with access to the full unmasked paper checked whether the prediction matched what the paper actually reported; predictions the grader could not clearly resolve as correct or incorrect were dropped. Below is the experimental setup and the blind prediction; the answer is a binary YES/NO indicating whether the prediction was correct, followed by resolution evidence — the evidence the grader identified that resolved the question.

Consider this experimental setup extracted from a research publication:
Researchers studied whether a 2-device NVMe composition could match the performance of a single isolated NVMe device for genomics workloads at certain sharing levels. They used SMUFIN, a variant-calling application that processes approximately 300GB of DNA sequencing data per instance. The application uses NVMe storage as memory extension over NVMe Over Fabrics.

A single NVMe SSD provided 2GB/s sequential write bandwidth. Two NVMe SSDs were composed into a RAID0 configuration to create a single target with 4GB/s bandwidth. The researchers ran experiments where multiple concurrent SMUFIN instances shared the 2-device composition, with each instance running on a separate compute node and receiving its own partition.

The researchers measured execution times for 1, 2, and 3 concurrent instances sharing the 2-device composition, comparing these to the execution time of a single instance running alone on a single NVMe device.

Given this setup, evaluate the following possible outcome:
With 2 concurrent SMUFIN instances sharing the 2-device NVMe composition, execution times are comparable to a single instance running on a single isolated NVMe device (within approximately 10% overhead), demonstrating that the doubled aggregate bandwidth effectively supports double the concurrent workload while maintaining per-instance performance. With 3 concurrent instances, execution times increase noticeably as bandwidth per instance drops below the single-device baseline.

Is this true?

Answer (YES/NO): NO